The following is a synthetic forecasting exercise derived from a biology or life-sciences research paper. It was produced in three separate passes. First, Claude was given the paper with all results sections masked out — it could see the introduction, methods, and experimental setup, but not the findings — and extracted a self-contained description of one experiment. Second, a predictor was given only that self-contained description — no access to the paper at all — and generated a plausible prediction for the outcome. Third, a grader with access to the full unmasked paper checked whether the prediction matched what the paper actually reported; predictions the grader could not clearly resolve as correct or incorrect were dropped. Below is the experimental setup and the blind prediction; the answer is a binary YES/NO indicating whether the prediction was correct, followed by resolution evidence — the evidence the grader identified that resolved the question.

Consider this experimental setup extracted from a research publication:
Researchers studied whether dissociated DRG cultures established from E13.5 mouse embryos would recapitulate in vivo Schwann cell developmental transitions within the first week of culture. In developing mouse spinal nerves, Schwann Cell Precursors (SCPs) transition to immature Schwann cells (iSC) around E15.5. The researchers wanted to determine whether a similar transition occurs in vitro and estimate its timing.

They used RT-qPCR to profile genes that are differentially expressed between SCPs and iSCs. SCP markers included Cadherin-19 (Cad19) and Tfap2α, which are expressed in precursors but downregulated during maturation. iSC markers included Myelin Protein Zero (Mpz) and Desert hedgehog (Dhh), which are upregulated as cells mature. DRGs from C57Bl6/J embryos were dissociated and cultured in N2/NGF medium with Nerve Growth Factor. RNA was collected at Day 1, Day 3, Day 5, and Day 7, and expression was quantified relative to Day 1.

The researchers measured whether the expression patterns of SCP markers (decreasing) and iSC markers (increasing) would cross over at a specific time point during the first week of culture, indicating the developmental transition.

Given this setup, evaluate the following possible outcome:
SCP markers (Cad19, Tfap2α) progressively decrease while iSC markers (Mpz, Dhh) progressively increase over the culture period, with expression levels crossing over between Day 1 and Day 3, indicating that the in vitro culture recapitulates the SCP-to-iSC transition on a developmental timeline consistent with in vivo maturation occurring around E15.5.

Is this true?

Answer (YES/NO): NO